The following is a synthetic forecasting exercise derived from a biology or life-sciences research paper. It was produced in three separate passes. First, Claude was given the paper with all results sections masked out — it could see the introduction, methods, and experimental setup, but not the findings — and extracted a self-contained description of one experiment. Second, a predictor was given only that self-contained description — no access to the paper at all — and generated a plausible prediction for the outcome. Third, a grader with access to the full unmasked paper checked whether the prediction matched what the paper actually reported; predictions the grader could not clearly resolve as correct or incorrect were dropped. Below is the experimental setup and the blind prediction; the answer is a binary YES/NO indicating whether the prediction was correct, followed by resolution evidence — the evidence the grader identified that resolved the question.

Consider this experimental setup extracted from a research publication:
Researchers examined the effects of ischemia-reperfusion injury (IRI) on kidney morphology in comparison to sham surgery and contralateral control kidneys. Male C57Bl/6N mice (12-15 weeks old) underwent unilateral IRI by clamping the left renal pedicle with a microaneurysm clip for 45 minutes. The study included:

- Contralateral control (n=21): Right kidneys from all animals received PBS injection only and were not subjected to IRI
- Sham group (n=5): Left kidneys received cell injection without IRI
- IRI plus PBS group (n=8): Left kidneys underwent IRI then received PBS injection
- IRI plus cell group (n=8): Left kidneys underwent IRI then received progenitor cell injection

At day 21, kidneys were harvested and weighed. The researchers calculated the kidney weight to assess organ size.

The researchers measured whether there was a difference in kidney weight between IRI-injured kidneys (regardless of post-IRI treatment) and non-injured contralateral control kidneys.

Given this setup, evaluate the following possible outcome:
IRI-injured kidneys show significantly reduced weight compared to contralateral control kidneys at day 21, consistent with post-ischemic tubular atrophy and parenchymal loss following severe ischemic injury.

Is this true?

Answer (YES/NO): YES